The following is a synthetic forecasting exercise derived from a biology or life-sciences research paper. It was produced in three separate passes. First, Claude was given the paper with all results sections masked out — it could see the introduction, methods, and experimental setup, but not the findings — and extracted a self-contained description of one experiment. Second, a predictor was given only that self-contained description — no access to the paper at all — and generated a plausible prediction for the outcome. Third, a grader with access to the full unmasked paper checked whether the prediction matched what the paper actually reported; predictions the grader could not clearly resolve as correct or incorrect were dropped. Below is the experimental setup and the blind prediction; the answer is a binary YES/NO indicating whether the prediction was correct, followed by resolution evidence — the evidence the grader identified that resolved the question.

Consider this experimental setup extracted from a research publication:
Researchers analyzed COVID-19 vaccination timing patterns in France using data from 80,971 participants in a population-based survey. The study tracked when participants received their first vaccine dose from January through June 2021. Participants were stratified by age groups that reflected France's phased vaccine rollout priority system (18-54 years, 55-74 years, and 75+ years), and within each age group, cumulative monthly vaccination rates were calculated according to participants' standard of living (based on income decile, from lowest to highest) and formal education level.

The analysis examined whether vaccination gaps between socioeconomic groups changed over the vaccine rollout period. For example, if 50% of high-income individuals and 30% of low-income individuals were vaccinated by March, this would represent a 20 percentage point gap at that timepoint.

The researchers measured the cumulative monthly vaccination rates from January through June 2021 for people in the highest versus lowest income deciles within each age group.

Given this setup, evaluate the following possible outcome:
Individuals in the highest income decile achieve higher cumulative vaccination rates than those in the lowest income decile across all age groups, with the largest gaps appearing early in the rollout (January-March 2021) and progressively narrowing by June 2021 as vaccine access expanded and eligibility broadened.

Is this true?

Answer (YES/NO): NO